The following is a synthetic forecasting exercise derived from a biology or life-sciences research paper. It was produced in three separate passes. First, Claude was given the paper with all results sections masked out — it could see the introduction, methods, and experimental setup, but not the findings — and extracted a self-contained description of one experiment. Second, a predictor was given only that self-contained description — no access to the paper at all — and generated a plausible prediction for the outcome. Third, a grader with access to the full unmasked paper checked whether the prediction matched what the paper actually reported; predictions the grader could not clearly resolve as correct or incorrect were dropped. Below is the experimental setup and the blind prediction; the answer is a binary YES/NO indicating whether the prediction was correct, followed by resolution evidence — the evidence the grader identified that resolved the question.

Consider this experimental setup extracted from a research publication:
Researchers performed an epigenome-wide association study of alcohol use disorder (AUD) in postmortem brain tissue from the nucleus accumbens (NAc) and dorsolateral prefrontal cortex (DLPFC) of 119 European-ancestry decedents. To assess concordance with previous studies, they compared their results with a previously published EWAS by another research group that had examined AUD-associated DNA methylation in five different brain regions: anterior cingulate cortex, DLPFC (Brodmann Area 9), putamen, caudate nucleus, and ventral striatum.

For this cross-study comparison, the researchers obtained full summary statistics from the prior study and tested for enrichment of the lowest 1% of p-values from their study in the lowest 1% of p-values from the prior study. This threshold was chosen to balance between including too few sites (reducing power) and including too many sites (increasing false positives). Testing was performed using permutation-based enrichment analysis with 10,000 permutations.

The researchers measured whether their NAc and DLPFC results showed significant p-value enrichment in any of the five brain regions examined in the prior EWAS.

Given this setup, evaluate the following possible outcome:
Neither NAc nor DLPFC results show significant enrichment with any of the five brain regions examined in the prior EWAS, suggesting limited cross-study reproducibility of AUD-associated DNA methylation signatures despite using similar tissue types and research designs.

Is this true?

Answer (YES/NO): NO